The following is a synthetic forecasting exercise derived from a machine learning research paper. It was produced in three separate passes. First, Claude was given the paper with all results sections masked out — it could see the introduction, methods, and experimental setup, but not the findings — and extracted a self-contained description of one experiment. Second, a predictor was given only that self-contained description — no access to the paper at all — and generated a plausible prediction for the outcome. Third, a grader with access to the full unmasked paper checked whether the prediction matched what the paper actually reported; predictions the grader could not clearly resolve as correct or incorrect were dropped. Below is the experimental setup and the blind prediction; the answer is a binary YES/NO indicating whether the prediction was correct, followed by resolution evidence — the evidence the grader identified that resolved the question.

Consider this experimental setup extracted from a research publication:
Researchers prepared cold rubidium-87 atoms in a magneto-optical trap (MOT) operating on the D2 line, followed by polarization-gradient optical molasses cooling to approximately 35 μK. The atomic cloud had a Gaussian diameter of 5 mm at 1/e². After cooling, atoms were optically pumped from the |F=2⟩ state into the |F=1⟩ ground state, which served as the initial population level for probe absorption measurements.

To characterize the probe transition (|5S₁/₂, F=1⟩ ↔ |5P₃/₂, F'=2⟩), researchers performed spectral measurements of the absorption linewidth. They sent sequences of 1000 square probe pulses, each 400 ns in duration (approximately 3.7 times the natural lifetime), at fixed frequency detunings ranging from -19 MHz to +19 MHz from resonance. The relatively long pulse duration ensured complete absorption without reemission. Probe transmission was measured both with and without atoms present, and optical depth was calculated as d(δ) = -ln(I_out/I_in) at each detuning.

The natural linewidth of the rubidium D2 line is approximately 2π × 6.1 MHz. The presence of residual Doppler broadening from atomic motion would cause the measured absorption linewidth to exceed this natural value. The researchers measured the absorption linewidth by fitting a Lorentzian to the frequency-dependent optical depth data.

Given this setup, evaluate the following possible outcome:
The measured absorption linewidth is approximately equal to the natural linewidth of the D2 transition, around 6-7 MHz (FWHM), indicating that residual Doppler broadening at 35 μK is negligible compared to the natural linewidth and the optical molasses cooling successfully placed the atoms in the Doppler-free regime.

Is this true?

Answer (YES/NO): YES